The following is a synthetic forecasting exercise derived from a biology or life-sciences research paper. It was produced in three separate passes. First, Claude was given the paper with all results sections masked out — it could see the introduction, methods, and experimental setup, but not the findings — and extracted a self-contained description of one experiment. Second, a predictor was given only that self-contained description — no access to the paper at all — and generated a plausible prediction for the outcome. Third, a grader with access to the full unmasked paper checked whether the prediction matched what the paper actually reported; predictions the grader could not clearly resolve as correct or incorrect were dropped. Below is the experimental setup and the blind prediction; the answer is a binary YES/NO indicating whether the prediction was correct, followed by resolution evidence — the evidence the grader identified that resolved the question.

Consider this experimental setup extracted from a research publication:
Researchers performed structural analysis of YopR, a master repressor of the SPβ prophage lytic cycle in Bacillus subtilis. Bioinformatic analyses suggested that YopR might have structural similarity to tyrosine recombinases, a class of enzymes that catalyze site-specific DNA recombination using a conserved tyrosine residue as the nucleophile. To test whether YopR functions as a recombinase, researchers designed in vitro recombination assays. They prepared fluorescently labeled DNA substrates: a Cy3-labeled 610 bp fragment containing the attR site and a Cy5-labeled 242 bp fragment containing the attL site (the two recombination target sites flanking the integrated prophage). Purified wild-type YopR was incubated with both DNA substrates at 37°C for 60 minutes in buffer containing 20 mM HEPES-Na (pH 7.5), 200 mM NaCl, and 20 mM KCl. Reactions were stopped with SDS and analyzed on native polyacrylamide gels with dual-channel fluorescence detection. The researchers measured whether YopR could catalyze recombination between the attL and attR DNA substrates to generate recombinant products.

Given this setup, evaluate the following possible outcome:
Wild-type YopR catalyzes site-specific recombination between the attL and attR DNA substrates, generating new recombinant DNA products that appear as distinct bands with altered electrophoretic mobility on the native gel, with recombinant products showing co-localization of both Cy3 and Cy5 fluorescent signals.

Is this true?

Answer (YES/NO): NO